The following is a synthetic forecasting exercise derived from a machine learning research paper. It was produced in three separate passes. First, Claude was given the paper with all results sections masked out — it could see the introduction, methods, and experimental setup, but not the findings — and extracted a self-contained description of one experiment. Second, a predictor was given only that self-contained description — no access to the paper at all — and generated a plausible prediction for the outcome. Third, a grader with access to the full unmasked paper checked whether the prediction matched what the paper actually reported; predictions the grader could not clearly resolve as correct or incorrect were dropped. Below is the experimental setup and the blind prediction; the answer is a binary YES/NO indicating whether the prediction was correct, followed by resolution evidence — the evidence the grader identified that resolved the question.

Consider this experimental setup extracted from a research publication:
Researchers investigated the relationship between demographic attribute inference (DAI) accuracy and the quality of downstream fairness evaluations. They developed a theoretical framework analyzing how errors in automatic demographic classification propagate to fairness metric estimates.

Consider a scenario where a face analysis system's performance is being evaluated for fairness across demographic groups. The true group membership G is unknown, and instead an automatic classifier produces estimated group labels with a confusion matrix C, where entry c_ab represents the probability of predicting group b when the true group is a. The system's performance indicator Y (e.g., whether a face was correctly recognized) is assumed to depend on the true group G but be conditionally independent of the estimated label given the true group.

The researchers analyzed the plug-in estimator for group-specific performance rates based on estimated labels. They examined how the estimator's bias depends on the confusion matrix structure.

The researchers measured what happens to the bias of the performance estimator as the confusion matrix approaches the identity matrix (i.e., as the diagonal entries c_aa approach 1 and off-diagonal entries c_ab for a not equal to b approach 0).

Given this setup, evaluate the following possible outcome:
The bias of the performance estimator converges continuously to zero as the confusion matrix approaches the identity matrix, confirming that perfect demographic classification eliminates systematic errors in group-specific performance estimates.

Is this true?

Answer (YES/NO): YES